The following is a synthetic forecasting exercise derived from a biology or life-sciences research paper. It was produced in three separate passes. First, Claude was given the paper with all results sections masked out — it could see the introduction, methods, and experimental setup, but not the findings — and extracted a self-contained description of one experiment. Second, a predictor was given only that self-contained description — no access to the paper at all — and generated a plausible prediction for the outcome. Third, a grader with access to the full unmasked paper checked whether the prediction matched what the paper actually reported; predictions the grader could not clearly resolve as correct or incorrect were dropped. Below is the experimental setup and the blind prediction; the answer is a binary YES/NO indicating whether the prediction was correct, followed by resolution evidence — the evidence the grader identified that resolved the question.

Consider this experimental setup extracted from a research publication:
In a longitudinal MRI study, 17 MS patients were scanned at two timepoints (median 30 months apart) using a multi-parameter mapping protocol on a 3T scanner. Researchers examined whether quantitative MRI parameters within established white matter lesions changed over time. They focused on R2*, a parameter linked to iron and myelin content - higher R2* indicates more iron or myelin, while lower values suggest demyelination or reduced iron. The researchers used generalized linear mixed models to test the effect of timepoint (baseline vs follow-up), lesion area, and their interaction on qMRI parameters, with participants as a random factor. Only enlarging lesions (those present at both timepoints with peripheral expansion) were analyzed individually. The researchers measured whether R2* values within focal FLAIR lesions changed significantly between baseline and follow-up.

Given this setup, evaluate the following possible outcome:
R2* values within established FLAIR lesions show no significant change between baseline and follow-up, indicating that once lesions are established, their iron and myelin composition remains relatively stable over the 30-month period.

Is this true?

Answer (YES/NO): YES